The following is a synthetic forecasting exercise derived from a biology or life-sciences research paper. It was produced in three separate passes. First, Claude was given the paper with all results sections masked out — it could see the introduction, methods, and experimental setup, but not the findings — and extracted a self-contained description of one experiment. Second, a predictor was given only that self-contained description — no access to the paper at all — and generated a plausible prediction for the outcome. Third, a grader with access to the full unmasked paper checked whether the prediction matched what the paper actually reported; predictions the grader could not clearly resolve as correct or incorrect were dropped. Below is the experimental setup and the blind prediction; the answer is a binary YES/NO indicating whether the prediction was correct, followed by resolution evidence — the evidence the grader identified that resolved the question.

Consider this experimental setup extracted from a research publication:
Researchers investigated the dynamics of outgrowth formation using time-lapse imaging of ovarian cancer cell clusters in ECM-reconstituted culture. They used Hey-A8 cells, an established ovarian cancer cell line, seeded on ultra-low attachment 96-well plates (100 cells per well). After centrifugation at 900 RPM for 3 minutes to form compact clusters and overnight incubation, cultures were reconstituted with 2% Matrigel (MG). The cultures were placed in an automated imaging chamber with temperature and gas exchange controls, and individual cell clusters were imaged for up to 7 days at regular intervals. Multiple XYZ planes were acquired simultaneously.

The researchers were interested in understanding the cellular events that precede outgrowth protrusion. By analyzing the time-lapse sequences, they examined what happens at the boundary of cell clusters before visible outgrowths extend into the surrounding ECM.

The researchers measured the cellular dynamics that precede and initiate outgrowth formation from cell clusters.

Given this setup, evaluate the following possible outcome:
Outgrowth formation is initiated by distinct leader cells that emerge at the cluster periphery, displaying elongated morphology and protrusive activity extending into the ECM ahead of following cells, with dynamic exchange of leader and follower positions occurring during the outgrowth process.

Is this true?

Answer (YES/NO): NO